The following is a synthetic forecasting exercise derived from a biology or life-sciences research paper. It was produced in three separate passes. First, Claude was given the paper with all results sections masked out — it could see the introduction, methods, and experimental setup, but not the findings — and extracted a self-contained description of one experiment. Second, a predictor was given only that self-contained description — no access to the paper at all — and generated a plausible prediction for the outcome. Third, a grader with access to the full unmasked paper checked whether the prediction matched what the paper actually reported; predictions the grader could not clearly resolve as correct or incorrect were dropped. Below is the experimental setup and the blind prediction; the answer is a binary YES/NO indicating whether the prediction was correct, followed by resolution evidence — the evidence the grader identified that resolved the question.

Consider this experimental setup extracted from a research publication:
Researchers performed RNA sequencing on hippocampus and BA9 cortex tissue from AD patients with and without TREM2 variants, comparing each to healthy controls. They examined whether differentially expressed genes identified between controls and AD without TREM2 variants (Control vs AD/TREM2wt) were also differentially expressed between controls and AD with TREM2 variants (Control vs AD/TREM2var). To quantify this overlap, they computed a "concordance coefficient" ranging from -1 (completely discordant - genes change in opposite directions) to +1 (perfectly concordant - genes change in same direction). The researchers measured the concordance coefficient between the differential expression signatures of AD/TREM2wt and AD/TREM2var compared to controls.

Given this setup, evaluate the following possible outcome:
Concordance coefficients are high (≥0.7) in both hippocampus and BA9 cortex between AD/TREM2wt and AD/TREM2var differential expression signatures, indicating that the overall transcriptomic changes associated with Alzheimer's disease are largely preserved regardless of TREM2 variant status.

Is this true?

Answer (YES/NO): YES